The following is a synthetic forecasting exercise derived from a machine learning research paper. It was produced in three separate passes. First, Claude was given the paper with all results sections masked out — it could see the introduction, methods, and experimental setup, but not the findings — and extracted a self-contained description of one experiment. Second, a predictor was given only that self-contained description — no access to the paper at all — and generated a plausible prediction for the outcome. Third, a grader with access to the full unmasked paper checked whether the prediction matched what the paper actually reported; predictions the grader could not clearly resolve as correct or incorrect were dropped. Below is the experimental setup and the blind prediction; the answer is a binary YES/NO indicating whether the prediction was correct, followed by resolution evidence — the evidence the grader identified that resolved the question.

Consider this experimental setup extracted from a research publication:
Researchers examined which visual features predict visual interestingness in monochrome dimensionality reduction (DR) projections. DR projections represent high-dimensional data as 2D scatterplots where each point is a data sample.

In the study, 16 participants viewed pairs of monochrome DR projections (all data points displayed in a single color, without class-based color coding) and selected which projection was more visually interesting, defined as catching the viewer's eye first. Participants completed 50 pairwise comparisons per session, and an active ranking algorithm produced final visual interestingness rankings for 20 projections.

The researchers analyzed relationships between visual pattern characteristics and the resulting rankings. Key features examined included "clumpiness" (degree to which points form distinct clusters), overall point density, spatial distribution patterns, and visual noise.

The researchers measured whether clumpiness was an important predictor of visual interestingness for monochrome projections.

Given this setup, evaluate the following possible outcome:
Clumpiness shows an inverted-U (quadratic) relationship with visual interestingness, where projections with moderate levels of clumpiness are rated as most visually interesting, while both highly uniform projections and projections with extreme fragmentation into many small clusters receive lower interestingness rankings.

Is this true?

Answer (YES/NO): NO